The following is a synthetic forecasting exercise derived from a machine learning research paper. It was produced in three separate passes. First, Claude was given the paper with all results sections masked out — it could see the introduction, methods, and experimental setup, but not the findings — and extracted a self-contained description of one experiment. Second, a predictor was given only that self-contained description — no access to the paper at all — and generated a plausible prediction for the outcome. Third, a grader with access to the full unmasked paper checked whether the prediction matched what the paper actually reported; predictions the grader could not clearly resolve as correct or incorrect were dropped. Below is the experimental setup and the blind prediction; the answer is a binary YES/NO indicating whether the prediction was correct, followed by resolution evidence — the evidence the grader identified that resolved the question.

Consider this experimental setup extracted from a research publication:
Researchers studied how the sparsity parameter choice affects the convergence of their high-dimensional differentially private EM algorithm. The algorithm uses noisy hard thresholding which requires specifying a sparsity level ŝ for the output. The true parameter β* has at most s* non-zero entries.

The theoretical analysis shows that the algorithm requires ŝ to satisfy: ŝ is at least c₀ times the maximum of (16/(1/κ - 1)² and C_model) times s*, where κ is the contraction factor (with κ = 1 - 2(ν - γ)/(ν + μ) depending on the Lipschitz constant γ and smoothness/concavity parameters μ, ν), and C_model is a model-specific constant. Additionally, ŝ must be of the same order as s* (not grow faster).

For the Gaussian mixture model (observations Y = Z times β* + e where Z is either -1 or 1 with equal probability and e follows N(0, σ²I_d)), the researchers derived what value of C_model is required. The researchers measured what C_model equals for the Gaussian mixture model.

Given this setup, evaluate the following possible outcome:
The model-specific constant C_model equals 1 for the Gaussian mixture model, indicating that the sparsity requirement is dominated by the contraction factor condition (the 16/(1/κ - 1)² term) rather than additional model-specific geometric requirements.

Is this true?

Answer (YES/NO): NO